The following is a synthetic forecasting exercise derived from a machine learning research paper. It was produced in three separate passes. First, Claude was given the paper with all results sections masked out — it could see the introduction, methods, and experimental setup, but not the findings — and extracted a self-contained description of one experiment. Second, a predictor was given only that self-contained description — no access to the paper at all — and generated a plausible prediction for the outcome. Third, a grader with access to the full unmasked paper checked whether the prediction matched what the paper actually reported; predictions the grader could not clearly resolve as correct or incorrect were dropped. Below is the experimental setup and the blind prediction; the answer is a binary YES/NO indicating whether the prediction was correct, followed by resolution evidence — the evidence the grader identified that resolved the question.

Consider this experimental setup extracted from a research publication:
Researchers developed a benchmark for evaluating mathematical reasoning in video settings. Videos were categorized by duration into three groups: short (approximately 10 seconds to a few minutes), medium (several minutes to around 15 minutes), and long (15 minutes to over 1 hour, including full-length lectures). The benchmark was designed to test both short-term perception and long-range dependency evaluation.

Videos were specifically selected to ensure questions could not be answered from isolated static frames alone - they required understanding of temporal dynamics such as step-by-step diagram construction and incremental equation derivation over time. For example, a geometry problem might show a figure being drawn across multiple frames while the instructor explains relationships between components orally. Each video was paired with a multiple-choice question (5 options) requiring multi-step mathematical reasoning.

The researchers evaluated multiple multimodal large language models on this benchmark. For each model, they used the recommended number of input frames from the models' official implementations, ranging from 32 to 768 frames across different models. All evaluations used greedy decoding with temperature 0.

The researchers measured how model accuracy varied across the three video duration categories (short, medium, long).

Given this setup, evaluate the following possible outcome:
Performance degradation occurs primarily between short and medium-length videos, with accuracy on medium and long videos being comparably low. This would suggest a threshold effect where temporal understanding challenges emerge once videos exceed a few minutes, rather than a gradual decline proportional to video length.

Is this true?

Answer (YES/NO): NO